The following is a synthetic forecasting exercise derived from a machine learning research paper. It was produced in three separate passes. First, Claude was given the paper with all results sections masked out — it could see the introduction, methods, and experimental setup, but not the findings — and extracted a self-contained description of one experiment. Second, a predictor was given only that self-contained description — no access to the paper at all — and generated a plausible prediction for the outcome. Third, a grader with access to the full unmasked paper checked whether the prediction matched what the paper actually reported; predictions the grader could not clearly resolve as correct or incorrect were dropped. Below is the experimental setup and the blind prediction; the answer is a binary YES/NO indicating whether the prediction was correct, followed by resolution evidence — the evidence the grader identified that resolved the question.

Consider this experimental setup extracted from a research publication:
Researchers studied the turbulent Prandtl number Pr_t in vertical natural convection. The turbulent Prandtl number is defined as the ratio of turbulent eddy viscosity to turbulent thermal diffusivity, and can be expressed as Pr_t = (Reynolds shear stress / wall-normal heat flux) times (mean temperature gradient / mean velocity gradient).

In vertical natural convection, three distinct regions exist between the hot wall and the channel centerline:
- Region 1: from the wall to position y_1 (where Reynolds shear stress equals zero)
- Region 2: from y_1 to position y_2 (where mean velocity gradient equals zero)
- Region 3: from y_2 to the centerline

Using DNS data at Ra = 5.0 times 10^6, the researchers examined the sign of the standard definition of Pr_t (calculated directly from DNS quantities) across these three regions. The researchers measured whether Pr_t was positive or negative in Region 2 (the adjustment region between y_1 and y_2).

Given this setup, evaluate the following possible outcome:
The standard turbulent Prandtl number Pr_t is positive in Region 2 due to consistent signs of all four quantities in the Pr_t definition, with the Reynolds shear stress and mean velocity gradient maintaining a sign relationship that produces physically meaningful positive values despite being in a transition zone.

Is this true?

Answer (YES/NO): NO